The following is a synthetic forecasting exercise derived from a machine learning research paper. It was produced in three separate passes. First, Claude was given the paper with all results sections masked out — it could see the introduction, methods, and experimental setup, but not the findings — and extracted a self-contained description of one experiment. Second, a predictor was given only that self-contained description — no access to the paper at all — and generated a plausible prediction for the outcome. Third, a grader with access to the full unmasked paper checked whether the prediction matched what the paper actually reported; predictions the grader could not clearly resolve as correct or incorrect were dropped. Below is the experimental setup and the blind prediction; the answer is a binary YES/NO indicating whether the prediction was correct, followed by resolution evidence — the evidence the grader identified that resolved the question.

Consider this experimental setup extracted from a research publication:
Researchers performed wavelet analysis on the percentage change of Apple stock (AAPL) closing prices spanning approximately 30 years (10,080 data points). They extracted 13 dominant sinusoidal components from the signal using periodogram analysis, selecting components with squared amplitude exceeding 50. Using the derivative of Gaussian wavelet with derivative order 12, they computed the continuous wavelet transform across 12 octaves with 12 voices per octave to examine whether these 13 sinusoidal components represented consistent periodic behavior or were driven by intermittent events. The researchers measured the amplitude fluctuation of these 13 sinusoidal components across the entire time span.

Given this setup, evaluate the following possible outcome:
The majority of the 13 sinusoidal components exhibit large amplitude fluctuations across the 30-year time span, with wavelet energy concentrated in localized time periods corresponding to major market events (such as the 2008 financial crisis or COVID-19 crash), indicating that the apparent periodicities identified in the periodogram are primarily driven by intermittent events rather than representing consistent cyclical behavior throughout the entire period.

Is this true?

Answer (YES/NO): NO